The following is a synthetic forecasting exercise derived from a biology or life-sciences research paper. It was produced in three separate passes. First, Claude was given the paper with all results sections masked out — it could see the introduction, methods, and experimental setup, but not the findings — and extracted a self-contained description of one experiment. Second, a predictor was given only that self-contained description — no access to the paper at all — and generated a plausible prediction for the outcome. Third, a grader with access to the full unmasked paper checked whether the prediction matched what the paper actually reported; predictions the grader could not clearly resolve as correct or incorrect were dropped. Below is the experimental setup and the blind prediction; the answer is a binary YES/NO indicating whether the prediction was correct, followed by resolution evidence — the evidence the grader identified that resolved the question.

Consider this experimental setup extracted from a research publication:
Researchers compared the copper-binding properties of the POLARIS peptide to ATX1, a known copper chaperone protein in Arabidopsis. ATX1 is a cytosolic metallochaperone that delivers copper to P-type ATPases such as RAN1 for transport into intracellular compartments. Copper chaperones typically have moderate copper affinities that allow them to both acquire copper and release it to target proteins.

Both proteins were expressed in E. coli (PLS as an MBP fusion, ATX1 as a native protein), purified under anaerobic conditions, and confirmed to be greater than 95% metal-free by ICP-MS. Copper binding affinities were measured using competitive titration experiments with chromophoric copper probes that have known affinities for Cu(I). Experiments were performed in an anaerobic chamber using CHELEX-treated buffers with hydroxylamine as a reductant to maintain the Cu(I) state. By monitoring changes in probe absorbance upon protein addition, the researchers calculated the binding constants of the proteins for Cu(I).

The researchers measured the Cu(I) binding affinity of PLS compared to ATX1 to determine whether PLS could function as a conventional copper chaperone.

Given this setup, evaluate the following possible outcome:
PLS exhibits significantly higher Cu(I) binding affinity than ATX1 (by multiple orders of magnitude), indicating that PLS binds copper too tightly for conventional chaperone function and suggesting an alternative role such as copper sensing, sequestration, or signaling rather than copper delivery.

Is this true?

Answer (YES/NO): NO